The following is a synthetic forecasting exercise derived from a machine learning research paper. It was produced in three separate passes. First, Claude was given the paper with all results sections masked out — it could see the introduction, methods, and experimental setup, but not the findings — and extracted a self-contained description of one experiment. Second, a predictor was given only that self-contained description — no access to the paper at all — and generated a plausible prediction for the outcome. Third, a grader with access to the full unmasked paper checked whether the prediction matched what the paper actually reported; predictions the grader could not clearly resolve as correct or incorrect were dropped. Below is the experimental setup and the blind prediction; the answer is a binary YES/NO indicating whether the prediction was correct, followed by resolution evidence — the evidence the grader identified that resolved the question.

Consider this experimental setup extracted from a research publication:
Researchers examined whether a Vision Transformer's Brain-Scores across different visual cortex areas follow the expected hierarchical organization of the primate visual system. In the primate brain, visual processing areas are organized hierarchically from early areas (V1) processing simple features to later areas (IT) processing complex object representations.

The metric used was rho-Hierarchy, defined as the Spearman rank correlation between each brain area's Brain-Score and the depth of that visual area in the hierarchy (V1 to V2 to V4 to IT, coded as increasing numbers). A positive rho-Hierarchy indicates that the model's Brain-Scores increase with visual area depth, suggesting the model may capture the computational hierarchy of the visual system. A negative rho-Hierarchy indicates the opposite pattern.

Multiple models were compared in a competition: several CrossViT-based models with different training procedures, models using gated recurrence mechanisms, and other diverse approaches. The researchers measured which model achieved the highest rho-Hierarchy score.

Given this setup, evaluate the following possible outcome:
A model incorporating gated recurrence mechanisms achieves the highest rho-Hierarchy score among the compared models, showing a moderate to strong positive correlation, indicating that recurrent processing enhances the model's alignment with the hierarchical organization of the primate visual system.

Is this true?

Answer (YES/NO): NO